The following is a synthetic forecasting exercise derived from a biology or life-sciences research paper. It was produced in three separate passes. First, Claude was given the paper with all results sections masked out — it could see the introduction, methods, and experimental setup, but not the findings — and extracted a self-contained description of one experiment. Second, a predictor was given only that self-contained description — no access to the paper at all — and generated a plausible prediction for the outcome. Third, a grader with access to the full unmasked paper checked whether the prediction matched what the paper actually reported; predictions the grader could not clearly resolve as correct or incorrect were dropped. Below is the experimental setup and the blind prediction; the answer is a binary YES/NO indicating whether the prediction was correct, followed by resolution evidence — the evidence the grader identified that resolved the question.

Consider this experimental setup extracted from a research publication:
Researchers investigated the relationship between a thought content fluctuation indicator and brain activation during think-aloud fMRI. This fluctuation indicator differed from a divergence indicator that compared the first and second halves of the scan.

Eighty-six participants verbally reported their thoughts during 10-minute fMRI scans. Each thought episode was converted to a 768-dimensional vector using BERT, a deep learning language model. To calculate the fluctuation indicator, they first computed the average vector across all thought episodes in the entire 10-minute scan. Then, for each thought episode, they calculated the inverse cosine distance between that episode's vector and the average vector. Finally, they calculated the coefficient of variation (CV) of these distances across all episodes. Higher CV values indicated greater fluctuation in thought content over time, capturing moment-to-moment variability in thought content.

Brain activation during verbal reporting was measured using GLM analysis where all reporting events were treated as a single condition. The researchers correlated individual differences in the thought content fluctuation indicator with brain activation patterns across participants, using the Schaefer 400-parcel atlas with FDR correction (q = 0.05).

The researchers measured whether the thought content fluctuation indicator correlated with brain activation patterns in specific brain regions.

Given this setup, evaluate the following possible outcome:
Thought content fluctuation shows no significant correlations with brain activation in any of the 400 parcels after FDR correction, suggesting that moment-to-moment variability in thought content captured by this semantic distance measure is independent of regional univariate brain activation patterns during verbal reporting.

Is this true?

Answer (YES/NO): NO